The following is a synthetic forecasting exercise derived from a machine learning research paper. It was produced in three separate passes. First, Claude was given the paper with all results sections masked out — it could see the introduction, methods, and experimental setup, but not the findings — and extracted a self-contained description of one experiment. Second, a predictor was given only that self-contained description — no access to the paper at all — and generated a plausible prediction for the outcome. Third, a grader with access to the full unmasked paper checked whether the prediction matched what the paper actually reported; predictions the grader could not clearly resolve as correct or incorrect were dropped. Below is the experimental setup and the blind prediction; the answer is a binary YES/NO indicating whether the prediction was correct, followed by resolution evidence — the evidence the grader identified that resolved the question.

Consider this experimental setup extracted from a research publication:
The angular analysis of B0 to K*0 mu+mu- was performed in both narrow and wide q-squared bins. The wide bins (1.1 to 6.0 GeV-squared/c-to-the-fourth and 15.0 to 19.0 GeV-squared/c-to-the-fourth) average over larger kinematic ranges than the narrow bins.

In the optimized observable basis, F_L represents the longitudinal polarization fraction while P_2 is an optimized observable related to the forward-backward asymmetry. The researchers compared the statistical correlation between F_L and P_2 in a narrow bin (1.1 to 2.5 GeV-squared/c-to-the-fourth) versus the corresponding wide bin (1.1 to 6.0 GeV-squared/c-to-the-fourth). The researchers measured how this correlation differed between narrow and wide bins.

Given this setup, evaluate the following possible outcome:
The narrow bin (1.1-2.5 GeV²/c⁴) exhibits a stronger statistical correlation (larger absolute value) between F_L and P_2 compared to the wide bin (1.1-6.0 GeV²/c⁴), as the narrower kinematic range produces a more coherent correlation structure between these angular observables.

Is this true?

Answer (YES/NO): YES